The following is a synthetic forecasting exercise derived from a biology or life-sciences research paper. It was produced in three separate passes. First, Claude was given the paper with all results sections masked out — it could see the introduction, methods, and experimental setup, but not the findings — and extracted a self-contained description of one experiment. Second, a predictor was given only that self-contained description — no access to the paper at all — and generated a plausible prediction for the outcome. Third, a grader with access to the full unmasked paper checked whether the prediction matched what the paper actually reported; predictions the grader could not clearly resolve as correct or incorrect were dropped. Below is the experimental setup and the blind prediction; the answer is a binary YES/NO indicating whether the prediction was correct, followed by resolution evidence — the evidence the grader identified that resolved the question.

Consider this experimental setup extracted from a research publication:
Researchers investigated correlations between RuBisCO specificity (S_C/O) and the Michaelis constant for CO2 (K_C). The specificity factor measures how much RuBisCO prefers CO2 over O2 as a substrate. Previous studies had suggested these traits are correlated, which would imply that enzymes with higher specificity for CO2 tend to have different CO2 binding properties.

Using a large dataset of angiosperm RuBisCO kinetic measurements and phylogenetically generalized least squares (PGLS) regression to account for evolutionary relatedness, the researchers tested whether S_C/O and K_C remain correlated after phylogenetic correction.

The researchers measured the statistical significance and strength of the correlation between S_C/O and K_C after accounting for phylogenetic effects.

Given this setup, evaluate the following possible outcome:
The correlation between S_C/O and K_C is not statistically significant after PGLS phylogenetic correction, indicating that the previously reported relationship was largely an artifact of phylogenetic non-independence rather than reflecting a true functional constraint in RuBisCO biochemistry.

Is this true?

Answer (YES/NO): NO